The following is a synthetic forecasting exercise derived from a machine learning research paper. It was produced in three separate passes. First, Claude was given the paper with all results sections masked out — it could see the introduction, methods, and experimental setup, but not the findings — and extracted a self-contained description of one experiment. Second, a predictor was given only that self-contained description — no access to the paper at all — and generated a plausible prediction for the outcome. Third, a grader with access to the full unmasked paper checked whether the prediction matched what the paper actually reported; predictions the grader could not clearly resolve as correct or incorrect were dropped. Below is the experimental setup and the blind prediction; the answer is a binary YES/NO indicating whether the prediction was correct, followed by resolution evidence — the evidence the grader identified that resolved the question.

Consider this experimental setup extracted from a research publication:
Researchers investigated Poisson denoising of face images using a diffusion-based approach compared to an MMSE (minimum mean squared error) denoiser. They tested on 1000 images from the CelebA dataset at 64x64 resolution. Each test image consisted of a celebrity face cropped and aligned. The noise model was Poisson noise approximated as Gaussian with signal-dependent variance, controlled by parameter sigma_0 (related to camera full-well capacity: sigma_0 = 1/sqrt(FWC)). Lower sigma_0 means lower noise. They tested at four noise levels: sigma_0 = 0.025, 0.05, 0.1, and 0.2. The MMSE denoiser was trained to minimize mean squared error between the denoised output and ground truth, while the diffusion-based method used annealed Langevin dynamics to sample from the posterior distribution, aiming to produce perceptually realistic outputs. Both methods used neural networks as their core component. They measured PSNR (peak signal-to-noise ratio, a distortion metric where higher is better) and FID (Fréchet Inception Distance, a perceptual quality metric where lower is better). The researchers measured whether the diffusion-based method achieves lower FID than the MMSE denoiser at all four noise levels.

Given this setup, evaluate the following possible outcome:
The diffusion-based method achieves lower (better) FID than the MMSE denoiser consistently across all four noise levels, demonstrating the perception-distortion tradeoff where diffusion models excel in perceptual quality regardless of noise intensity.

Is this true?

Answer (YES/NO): NO